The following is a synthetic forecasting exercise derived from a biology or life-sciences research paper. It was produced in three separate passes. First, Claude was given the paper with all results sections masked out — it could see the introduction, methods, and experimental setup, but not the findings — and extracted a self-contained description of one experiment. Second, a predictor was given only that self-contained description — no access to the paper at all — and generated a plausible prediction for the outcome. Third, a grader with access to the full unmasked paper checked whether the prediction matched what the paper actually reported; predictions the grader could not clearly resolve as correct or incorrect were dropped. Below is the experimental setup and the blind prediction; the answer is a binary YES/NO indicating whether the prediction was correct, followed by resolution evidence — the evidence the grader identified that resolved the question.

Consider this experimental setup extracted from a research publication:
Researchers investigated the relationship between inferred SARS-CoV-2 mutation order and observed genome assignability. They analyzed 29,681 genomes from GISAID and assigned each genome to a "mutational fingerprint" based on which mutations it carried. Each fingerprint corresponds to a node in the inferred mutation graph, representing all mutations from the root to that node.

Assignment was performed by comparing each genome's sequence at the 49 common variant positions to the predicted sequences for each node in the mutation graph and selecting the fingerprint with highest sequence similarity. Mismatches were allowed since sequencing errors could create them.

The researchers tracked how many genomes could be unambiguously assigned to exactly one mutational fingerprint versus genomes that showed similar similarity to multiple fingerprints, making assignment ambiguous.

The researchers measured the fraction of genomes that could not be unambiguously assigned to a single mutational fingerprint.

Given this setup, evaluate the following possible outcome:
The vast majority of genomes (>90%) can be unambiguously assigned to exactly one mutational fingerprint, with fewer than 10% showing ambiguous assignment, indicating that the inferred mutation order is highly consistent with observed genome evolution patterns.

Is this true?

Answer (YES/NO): YES